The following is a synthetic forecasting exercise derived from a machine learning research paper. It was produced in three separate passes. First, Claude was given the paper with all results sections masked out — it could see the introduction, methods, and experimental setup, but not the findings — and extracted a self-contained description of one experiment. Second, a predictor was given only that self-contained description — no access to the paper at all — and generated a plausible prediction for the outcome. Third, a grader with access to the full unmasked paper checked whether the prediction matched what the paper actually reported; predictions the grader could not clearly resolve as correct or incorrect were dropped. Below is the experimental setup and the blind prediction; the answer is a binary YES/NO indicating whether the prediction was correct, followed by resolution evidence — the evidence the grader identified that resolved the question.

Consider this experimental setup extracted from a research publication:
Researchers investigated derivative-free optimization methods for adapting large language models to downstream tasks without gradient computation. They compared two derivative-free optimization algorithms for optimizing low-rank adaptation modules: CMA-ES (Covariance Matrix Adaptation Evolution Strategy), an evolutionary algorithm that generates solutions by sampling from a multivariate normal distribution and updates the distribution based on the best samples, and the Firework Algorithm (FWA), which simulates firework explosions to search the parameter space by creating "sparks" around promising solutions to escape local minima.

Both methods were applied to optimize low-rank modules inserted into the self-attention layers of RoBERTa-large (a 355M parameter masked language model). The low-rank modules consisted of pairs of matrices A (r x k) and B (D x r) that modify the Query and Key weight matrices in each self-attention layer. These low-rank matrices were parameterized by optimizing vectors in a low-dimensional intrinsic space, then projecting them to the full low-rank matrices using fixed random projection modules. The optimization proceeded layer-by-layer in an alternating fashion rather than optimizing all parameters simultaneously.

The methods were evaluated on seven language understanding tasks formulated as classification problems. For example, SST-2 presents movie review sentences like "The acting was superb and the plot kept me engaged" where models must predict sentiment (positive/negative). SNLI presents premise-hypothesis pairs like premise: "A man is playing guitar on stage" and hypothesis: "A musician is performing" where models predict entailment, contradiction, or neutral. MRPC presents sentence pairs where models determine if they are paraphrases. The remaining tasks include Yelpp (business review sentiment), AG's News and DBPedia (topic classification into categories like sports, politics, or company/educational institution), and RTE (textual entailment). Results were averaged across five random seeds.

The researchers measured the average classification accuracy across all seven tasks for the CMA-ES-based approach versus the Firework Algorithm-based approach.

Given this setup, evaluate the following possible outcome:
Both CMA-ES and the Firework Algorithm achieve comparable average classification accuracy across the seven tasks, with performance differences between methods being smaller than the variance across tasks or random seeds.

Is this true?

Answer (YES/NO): NO